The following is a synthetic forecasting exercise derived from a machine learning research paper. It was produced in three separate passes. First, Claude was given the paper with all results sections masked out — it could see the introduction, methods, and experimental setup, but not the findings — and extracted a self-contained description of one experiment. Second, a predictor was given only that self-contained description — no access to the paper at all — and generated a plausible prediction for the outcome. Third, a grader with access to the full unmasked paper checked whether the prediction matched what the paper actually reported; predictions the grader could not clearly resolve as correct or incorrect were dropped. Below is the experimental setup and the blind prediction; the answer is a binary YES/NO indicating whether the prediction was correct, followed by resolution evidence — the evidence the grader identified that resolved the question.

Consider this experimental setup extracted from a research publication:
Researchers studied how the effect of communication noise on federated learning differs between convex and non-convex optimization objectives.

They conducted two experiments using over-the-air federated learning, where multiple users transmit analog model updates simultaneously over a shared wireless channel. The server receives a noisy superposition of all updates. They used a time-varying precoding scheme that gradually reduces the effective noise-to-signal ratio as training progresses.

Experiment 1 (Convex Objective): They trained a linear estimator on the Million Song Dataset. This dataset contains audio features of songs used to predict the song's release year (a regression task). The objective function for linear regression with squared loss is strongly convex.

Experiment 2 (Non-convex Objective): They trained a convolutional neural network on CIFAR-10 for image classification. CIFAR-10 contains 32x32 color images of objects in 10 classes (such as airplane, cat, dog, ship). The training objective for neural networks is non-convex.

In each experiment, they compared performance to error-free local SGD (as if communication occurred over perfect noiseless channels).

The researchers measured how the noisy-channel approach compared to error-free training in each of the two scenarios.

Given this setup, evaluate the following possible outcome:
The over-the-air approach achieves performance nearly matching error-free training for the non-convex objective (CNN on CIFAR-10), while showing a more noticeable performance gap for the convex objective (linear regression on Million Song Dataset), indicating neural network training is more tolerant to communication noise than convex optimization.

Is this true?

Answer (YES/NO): NO